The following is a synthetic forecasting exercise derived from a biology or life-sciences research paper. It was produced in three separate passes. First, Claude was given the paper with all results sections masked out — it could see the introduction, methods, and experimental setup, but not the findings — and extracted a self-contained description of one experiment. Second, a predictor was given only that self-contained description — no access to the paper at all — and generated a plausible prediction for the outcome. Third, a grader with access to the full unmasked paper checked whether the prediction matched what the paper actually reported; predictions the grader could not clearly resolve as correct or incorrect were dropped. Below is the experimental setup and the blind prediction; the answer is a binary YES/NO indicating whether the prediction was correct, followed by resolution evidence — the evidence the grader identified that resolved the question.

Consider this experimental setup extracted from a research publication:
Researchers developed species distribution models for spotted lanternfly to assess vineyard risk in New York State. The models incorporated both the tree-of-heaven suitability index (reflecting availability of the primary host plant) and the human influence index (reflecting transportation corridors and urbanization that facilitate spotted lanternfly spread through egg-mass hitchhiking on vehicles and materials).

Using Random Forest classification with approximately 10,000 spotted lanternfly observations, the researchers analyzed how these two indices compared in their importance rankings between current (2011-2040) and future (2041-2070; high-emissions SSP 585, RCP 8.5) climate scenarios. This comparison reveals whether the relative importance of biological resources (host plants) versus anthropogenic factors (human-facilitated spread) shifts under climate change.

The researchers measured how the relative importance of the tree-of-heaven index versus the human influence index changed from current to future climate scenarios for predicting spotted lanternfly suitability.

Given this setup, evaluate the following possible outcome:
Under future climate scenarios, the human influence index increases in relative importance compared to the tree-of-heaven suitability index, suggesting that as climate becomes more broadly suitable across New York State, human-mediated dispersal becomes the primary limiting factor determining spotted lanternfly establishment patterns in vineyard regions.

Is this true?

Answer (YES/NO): YES